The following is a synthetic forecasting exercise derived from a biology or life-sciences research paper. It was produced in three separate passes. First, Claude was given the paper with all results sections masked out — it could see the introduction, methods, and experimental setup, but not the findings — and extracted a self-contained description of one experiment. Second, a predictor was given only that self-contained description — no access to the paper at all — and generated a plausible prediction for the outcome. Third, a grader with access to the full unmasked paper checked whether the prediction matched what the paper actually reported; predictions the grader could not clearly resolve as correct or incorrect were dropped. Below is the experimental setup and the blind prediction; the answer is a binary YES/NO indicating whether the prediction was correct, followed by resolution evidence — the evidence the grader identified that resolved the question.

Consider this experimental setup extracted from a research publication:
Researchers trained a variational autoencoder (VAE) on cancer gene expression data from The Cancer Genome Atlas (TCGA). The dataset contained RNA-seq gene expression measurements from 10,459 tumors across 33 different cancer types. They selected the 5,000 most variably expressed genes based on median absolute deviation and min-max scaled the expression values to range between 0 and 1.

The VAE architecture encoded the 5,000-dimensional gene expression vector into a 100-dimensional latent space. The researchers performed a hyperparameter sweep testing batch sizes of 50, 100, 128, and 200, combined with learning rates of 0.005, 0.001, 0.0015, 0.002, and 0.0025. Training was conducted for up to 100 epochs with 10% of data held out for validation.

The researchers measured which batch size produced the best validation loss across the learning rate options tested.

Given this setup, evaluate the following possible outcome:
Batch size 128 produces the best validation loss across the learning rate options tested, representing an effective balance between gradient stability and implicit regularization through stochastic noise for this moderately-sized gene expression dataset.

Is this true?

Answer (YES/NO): NO